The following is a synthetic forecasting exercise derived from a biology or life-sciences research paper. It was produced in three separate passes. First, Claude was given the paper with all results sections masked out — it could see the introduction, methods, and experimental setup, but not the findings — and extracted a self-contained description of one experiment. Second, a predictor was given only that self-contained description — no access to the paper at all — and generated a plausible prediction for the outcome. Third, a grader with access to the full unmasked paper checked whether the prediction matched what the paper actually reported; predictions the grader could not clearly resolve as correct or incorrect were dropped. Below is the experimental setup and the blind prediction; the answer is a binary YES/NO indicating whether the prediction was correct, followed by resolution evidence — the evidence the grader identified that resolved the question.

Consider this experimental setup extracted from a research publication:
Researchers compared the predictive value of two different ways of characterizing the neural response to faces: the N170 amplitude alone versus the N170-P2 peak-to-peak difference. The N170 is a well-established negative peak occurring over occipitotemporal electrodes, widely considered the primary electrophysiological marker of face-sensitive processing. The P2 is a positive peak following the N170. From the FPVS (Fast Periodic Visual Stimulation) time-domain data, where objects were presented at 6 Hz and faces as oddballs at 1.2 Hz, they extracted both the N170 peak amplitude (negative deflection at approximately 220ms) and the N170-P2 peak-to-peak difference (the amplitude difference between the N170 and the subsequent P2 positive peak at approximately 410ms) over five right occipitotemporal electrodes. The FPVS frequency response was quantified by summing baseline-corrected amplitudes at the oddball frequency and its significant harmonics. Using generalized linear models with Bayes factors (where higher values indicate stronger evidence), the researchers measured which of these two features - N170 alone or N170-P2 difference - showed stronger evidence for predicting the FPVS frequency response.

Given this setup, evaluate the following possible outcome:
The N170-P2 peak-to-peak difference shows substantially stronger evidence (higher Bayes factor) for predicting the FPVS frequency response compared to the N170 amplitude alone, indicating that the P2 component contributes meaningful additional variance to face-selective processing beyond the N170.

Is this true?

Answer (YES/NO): YES